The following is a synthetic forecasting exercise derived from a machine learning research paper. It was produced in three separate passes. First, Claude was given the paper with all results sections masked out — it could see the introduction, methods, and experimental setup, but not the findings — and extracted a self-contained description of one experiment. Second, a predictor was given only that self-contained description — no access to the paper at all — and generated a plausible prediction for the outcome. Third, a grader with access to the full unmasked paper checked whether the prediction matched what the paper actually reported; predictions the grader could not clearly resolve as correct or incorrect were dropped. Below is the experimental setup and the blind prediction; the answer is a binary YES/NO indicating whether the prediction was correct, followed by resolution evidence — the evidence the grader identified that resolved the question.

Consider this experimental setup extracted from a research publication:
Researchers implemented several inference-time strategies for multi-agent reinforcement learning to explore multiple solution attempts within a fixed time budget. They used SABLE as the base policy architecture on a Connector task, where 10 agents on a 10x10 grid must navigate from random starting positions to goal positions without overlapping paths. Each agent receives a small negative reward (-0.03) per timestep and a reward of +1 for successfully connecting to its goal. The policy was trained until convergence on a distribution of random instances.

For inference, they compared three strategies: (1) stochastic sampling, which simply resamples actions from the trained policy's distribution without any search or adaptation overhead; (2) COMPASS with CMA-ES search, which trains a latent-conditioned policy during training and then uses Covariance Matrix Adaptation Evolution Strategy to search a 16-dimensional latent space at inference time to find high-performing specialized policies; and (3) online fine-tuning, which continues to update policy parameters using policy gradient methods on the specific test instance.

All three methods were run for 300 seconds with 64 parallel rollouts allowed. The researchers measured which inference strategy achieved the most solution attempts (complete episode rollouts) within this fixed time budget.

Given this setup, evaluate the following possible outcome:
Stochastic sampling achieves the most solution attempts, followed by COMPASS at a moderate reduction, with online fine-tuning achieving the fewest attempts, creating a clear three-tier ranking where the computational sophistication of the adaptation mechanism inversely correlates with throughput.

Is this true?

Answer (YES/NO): YES